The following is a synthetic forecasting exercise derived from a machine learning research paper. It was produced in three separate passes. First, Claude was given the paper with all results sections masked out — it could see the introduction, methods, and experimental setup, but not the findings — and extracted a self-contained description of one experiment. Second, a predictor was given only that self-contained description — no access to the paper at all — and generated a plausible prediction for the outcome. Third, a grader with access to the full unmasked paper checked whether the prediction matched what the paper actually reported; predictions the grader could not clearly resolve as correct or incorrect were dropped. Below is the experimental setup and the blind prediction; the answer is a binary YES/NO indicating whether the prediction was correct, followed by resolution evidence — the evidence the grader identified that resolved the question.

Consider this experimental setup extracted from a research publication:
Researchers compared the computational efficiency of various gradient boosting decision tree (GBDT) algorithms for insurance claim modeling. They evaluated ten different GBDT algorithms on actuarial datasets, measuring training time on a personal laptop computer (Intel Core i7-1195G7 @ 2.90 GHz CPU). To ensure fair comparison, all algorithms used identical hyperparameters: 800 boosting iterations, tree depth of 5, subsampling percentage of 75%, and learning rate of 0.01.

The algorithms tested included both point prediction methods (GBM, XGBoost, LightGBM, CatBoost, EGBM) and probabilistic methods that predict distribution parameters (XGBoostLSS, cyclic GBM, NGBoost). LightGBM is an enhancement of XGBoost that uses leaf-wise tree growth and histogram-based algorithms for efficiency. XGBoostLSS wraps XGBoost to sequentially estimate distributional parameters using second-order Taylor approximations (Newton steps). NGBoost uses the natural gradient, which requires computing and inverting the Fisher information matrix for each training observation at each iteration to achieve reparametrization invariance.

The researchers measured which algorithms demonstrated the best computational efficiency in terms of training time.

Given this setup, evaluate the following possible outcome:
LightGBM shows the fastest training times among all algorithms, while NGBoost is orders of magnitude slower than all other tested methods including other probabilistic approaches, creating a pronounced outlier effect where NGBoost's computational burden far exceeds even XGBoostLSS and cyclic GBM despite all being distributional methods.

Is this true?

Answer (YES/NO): NO